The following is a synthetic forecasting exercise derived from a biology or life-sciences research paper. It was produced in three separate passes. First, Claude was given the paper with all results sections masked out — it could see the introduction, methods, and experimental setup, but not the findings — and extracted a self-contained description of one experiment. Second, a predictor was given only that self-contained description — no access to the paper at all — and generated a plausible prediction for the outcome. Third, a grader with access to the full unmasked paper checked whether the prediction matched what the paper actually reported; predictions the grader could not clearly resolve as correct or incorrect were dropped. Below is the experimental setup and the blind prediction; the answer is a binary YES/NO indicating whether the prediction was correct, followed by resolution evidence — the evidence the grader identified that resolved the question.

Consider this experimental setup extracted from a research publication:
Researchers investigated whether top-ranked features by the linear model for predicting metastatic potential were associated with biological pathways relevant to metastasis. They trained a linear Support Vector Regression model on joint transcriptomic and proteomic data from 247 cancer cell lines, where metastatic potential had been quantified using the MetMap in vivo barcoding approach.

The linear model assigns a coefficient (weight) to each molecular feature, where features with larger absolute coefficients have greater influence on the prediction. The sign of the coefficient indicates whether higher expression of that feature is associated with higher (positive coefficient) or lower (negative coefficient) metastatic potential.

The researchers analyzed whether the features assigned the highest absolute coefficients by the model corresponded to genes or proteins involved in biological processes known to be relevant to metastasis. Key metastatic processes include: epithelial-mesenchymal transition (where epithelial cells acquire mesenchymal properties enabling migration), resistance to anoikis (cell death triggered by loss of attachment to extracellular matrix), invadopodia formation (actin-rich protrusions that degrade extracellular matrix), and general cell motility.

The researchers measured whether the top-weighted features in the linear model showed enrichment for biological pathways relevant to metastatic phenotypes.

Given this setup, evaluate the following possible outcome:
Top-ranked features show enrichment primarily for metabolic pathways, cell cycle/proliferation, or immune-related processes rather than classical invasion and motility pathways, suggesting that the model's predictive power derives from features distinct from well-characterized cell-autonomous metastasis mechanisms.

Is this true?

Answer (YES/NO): NO